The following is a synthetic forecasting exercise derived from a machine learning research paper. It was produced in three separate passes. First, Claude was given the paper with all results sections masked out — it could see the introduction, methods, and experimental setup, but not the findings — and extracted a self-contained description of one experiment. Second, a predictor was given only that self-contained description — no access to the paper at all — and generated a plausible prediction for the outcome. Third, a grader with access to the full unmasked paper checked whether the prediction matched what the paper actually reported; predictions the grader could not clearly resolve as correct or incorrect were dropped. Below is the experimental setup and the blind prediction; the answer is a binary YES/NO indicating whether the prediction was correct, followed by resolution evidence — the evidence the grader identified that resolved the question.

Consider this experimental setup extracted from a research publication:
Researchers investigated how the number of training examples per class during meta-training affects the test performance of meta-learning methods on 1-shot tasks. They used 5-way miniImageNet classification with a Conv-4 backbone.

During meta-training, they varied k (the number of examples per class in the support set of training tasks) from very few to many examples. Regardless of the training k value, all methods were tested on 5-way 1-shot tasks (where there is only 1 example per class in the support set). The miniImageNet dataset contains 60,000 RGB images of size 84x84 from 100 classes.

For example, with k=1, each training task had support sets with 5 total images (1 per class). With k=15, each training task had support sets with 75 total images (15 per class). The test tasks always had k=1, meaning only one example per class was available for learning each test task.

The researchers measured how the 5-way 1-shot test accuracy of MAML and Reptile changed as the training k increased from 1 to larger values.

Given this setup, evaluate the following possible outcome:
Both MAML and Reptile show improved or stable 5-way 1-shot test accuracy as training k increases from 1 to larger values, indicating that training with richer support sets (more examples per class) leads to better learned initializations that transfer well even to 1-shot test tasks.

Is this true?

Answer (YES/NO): NO